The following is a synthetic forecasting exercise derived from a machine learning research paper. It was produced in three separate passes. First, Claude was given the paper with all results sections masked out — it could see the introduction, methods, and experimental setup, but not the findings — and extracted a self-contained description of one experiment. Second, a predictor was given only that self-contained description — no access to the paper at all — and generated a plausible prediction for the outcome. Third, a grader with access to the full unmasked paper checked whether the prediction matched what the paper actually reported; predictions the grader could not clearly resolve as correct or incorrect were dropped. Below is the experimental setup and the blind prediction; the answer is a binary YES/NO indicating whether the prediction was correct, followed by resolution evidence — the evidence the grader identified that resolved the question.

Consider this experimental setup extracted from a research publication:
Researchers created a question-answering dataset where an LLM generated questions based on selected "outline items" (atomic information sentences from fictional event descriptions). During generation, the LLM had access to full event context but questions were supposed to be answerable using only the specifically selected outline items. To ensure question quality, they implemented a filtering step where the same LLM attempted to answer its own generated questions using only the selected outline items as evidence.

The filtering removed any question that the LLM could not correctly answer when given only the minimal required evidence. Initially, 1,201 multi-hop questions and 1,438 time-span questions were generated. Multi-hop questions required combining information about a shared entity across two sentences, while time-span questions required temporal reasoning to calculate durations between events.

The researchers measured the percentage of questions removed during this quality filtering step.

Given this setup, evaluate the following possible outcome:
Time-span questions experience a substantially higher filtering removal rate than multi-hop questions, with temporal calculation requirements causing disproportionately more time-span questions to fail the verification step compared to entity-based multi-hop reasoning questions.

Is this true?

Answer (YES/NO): YES